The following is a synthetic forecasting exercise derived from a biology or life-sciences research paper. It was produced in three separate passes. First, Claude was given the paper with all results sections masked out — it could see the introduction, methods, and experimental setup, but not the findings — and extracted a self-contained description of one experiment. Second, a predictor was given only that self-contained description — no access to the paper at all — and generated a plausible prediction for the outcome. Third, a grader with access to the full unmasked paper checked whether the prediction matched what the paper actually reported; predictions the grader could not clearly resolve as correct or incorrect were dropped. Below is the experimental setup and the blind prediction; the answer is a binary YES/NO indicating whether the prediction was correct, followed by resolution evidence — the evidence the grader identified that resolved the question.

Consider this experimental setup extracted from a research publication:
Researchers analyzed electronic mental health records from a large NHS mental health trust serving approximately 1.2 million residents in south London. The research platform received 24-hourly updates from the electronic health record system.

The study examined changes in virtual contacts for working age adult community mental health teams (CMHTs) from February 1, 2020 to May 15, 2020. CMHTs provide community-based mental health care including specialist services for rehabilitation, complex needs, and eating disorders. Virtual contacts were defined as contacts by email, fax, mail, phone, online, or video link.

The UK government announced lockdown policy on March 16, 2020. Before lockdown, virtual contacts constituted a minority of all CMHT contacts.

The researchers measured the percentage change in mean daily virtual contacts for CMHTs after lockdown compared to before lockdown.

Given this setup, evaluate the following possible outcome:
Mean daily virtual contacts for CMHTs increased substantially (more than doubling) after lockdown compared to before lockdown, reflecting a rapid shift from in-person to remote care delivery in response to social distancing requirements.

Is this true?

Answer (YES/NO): YES